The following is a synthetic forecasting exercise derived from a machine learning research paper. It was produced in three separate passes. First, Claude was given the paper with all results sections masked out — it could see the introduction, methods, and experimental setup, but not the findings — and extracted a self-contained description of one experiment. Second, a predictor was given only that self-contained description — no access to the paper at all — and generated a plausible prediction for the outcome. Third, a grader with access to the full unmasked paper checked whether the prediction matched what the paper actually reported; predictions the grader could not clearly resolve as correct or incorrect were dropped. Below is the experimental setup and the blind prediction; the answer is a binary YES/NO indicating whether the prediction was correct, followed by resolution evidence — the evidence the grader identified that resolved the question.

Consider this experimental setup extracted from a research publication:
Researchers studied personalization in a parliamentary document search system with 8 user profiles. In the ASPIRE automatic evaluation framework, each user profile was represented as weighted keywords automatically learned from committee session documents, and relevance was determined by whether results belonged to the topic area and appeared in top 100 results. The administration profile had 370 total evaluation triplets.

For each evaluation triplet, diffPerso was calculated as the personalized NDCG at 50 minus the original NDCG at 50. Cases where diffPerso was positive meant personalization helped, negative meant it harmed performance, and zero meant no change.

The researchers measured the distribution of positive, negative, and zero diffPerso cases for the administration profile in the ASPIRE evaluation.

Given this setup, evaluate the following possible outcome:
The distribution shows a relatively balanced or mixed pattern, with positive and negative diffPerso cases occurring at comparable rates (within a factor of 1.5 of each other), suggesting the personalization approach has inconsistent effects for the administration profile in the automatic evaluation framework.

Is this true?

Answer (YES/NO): NO